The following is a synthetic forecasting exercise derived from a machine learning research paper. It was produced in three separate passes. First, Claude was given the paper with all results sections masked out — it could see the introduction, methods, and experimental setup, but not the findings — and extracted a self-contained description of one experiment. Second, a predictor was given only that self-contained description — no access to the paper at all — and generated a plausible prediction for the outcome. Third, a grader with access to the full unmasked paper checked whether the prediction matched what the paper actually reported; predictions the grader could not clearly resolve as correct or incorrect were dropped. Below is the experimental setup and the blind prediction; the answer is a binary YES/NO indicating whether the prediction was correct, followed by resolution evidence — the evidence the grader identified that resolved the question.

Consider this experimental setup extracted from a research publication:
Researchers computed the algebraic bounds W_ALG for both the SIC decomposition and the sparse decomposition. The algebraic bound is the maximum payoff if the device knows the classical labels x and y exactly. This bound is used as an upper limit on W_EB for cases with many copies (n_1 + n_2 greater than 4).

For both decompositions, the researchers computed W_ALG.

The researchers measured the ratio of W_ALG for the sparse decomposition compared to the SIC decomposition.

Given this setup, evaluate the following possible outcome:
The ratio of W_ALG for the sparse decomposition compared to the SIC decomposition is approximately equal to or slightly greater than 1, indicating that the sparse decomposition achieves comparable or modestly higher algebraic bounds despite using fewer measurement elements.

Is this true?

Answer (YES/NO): NO